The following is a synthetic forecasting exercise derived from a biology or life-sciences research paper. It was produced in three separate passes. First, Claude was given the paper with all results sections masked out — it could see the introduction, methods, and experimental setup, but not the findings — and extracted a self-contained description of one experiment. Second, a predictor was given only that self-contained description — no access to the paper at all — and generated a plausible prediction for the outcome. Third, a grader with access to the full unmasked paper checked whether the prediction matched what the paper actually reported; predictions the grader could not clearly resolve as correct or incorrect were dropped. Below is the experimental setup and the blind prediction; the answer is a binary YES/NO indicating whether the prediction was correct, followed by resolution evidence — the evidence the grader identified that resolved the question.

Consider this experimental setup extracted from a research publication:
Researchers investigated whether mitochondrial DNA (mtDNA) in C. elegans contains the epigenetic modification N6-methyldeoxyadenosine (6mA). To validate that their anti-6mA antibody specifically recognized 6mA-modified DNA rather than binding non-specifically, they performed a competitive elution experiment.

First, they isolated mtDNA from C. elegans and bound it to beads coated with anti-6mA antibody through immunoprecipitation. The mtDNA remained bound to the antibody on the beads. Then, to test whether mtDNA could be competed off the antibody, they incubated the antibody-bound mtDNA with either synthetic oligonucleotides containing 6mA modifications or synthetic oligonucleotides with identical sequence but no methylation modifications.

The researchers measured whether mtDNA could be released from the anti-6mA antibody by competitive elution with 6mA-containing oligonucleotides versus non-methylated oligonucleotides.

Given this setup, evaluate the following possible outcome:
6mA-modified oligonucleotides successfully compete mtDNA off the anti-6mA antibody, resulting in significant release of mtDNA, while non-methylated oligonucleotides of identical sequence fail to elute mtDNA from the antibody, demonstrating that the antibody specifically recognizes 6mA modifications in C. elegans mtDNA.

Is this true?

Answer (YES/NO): YES